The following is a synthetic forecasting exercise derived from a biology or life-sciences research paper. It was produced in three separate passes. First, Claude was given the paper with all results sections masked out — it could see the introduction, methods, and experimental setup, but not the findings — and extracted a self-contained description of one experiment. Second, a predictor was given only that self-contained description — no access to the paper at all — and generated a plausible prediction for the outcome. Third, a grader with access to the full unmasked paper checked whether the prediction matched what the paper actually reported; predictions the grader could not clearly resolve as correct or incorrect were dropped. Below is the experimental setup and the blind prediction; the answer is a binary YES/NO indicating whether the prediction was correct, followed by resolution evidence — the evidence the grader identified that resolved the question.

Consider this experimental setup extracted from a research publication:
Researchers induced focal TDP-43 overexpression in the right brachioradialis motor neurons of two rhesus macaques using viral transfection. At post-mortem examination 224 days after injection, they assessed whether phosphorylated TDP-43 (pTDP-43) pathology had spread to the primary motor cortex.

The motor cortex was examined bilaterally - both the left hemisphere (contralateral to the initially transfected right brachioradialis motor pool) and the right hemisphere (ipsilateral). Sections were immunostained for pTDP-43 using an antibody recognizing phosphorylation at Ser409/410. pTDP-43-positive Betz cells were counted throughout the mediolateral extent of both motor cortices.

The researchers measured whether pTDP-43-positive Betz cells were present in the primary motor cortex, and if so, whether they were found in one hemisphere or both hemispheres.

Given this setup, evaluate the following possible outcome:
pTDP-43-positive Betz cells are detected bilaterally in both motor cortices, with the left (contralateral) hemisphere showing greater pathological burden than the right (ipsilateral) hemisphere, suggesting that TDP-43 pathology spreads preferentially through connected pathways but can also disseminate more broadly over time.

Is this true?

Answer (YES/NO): NO